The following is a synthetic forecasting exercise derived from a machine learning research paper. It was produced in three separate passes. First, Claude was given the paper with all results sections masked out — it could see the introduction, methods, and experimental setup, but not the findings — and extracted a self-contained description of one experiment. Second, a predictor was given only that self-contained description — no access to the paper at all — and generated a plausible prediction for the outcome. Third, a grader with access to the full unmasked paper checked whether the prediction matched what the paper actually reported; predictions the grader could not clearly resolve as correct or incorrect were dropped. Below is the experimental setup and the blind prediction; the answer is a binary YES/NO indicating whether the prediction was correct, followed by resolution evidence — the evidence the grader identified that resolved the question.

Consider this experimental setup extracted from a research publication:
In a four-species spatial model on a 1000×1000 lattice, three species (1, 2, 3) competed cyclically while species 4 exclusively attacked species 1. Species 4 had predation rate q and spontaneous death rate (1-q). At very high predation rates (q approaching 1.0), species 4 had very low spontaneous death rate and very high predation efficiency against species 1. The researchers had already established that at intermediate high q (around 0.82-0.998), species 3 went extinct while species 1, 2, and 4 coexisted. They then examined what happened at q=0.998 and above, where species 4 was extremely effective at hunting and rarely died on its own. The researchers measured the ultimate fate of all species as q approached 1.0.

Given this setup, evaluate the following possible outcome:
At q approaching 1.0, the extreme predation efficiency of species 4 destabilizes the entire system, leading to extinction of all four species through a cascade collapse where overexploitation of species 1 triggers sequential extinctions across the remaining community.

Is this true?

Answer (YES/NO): NO